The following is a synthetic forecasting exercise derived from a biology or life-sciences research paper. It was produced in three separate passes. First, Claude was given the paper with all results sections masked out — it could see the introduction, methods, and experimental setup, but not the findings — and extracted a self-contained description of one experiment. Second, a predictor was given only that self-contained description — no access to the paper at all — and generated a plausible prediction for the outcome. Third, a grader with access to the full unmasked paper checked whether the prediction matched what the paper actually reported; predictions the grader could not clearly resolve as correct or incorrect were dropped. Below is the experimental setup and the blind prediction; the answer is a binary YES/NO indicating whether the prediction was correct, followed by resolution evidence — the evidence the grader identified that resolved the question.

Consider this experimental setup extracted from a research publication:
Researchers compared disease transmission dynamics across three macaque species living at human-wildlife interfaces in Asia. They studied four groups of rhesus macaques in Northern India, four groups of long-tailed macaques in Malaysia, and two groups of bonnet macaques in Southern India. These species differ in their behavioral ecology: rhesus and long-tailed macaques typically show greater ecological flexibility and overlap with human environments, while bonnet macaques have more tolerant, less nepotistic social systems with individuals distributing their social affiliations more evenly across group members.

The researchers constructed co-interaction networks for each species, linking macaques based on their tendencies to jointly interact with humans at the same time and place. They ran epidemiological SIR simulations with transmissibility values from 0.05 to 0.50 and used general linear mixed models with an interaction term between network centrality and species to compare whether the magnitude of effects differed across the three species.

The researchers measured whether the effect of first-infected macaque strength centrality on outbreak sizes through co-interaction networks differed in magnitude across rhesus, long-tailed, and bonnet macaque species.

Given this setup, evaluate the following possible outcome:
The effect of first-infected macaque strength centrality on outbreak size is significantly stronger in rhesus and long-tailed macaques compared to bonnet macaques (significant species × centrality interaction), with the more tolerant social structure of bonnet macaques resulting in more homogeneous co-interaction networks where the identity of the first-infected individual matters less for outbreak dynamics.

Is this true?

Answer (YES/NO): NO